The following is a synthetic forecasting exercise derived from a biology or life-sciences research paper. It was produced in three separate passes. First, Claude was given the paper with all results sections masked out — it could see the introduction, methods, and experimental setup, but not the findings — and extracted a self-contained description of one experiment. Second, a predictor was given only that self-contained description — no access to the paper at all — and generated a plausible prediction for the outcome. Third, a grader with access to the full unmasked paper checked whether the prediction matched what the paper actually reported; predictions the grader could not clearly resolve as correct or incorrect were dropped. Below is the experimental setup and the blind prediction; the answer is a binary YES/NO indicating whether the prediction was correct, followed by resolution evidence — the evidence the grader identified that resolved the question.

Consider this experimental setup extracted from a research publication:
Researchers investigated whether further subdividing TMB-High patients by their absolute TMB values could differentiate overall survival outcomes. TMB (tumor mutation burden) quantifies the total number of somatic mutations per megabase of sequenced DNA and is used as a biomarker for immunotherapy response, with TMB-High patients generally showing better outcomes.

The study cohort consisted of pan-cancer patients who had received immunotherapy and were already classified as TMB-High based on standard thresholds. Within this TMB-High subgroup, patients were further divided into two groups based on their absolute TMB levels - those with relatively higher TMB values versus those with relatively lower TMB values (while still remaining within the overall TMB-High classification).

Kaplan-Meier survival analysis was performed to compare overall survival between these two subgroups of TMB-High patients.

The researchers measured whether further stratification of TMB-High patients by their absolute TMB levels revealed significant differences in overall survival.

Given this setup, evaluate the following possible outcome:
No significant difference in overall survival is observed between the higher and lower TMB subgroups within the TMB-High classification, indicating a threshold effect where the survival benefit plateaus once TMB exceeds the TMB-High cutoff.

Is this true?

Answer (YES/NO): YES